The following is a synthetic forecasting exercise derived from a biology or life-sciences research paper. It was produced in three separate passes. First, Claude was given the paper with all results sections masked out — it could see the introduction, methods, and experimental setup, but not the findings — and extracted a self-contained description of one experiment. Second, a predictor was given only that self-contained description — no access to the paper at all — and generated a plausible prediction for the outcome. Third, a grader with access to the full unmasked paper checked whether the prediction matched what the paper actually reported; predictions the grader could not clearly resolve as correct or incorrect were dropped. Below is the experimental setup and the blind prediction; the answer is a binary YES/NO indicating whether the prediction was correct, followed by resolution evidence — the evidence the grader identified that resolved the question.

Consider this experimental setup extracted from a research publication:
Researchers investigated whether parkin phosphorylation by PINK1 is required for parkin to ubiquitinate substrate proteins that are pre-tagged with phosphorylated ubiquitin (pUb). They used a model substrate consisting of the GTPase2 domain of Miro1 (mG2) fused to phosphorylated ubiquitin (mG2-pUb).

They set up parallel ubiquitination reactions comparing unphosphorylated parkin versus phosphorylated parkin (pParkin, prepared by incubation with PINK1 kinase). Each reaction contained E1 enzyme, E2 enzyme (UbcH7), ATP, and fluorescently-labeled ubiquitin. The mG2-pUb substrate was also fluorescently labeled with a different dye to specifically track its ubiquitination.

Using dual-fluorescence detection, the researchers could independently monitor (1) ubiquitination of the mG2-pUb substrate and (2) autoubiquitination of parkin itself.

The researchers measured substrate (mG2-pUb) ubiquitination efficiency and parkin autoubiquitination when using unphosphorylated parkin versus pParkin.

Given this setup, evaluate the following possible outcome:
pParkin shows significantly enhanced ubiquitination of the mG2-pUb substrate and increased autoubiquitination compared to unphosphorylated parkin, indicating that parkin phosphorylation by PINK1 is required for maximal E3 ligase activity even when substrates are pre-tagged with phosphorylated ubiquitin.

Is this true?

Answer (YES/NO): NO